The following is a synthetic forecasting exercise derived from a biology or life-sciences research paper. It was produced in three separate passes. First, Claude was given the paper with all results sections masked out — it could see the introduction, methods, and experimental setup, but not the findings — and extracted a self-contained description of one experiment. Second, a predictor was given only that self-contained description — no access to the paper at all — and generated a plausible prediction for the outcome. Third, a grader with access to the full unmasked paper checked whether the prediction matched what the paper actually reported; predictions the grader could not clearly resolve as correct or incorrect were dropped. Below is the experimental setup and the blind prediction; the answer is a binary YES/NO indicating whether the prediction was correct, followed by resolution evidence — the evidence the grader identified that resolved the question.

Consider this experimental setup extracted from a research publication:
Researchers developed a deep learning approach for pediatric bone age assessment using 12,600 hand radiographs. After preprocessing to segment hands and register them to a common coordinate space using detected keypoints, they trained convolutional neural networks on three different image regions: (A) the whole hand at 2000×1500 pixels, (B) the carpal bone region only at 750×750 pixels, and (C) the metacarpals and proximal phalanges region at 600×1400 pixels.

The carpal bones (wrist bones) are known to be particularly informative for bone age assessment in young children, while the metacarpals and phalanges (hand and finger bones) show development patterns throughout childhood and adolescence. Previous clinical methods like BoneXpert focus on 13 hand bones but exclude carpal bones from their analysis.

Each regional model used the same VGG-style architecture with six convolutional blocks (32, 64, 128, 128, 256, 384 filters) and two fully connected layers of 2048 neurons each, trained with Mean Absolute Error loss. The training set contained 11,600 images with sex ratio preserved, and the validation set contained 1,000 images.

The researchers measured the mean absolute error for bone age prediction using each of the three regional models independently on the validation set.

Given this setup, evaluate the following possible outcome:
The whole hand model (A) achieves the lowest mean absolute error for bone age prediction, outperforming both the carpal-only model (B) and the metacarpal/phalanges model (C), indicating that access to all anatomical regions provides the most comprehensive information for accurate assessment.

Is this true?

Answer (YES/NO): YES